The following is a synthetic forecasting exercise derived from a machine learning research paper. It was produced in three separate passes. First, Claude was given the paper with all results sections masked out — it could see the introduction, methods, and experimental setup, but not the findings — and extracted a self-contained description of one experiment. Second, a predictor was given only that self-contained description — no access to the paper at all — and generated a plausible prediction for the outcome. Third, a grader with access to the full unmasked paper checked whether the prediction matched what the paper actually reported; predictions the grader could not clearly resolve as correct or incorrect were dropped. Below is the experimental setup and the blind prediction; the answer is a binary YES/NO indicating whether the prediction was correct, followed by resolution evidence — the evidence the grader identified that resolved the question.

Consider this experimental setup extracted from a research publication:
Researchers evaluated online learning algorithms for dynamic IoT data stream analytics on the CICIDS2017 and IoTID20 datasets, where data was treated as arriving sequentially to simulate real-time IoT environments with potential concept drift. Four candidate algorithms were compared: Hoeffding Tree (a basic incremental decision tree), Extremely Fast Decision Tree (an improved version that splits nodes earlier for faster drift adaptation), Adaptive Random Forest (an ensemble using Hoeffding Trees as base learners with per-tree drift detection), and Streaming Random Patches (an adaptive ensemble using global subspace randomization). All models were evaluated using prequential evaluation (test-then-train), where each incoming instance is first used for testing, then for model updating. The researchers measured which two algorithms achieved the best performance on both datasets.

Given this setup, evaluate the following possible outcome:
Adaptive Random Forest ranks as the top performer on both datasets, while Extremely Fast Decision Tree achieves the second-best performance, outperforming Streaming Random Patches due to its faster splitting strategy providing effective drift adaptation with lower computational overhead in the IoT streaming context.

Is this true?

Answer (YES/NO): NO